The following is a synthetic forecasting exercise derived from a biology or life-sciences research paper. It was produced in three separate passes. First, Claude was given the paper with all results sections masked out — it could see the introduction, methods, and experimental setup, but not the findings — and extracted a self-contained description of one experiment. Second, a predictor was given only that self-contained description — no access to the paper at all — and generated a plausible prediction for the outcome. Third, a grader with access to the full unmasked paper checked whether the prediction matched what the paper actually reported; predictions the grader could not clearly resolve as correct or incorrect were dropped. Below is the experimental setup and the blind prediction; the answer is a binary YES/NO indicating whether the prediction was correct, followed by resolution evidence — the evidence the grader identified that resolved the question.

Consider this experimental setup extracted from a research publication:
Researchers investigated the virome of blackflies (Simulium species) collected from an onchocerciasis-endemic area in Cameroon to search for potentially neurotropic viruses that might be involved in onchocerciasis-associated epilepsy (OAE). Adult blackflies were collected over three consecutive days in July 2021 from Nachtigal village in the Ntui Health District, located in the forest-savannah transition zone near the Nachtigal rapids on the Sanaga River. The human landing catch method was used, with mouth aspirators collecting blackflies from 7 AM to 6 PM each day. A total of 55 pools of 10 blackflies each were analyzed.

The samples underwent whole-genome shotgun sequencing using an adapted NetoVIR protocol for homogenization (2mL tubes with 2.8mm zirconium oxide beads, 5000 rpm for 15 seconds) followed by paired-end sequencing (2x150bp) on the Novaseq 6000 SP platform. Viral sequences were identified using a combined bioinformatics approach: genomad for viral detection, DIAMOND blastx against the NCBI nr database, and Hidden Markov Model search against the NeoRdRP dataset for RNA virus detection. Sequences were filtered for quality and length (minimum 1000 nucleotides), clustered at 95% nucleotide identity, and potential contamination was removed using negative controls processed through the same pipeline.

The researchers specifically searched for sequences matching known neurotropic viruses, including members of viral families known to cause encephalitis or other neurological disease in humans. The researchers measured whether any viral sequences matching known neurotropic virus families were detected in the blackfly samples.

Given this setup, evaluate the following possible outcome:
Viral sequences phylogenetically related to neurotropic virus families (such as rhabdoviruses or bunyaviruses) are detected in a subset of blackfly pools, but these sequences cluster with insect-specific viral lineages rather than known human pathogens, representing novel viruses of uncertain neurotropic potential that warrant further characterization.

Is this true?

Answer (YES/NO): YES